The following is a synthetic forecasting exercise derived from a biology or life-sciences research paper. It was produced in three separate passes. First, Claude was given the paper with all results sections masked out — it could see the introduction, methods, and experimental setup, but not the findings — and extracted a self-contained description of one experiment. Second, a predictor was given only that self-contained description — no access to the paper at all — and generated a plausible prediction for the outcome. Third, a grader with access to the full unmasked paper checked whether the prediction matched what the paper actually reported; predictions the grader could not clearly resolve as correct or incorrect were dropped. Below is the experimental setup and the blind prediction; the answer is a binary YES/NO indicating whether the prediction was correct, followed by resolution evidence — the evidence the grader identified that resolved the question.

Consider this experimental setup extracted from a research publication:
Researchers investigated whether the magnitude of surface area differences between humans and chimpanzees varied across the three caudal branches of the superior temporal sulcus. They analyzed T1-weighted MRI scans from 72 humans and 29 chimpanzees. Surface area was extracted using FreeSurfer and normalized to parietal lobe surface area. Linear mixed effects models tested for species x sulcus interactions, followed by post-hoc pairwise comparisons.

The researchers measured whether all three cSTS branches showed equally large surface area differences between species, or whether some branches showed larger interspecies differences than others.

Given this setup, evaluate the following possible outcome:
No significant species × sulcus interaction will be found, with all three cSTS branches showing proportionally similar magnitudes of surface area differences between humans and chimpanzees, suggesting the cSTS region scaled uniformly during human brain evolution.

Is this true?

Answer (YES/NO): NO